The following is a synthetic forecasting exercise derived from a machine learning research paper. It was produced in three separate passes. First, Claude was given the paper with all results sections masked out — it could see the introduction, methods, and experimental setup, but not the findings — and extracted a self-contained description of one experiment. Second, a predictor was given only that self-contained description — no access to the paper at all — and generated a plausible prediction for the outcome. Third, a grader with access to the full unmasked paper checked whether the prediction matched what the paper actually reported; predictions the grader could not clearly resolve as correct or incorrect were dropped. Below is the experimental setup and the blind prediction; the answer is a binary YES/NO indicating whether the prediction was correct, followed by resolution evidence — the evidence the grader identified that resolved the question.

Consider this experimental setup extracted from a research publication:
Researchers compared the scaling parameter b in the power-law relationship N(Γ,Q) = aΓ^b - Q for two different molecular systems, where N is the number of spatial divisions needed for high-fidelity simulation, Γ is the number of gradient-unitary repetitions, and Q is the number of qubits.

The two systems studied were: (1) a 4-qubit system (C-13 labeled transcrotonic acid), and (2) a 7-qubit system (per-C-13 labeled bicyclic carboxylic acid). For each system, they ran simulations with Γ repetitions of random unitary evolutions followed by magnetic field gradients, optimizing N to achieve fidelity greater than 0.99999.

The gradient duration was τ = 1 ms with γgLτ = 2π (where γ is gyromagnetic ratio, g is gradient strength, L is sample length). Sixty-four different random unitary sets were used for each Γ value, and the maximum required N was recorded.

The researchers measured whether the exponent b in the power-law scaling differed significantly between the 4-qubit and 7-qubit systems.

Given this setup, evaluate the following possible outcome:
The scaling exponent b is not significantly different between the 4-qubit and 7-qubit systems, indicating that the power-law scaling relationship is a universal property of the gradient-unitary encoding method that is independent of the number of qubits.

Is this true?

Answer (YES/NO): NO